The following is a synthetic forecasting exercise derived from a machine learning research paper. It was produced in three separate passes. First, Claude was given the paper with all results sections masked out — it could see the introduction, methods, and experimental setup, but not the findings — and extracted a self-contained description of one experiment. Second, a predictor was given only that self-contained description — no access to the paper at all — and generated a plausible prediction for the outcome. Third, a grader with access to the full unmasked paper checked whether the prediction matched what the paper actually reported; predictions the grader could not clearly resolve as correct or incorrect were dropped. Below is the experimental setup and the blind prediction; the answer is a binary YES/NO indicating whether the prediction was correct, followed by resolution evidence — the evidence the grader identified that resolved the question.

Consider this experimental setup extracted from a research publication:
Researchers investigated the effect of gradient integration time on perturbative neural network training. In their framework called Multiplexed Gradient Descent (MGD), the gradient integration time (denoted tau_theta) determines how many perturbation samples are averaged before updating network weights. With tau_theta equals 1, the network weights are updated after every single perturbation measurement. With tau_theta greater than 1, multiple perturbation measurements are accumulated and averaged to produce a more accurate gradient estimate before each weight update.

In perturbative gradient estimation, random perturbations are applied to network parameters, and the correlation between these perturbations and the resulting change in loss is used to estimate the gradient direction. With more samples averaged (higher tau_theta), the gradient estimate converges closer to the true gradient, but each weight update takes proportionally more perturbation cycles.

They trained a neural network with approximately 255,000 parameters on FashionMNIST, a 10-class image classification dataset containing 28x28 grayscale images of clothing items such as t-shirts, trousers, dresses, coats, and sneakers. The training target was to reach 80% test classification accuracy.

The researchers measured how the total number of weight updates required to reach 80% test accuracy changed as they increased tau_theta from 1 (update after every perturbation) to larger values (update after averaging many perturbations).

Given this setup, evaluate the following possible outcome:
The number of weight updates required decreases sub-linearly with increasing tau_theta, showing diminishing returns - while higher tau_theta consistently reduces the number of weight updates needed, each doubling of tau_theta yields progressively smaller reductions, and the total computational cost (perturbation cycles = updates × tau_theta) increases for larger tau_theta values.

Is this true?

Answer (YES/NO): YES